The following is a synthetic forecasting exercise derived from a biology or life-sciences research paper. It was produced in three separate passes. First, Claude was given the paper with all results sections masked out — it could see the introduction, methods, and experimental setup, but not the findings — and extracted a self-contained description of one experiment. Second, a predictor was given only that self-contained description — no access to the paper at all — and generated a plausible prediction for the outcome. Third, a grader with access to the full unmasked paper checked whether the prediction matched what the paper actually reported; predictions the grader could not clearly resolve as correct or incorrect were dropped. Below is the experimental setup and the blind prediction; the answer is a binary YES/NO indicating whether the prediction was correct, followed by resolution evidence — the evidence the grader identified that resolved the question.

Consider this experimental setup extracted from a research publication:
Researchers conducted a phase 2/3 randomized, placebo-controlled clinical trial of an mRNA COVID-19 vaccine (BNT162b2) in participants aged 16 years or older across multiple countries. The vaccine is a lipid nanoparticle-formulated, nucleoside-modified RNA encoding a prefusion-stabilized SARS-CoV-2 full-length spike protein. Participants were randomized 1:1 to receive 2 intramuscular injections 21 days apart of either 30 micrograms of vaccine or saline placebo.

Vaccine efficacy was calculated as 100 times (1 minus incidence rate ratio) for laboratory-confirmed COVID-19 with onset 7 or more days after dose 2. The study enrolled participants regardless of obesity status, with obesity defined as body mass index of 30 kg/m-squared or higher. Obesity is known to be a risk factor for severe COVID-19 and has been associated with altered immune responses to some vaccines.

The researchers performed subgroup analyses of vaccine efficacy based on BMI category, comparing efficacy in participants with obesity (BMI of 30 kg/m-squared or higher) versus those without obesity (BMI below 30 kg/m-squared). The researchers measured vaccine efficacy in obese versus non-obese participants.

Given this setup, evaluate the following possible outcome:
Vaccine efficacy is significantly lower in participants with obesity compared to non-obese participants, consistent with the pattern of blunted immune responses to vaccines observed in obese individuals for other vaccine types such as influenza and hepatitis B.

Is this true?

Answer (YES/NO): NO